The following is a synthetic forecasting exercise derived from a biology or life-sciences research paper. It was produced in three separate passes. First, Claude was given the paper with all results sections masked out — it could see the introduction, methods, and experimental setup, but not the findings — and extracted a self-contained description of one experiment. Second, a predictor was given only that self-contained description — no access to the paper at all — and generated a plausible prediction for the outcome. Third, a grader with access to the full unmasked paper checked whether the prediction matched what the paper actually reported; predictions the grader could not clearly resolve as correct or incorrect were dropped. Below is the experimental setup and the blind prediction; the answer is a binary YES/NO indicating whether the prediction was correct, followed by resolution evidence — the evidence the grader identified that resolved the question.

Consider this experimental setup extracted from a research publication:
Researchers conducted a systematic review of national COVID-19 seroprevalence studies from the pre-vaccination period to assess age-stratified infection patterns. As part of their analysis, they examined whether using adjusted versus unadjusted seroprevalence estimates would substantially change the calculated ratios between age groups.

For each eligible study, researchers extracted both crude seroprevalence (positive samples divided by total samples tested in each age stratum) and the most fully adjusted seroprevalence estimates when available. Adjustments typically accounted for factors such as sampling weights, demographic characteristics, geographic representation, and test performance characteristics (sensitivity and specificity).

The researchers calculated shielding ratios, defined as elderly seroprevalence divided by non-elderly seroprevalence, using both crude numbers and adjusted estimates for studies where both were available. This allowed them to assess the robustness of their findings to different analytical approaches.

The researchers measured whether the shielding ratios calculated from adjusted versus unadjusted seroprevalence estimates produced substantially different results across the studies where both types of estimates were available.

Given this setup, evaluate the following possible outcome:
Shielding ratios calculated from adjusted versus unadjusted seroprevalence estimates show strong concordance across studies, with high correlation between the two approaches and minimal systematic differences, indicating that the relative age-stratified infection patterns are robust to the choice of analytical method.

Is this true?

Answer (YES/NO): YES